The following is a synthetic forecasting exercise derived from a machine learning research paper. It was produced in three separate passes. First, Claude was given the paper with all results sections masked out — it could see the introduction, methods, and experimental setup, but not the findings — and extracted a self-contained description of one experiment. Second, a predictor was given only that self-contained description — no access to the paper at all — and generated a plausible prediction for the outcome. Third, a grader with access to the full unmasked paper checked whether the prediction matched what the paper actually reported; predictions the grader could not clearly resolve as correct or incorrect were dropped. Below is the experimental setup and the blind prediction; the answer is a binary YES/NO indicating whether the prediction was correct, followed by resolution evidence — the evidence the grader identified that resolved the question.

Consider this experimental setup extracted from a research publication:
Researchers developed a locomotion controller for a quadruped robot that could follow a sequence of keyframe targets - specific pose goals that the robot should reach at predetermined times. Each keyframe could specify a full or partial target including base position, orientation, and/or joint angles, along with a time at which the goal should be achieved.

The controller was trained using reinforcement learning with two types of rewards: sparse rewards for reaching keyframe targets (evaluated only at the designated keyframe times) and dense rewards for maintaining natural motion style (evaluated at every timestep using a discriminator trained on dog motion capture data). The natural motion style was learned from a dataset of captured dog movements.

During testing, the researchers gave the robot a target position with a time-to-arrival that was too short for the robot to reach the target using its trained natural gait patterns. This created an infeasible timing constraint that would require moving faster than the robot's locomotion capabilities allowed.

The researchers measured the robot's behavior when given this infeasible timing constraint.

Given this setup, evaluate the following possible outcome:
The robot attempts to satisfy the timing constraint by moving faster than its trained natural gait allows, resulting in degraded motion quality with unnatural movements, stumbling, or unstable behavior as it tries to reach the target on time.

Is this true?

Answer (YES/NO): NO